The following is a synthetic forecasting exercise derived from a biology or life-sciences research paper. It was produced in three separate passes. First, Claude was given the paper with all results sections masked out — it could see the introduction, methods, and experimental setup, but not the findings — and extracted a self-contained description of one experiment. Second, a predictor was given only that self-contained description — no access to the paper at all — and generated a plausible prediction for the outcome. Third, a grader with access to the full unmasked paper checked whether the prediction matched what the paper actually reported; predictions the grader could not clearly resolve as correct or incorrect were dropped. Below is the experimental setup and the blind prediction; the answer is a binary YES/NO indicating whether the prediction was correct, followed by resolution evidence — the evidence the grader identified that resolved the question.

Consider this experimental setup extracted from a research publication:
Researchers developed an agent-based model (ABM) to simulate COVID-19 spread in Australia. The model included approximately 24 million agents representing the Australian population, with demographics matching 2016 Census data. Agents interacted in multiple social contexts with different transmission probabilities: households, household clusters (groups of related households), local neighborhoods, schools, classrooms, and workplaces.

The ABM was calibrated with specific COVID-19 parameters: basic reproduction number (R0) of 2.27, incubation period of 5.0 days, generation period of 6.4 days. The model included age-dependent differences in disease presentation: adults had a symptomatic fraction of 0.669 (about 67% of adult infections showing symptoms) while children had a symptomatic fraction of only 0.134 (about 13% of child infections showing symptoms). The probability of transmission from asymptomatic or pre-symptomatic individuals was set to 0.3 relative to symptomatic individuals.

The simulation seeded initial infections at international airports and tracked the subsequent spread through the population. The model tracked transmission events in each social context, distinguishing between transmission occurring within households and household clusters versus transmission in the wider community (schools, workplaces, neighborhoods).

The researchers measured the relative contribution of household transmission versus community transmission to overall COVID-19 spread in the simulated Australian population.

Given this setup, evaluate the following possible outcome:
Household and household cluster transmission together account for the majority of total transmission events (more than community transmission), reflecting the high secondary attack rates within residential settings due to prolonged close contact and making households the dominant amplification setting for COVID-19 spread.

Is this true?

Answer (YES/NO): NO